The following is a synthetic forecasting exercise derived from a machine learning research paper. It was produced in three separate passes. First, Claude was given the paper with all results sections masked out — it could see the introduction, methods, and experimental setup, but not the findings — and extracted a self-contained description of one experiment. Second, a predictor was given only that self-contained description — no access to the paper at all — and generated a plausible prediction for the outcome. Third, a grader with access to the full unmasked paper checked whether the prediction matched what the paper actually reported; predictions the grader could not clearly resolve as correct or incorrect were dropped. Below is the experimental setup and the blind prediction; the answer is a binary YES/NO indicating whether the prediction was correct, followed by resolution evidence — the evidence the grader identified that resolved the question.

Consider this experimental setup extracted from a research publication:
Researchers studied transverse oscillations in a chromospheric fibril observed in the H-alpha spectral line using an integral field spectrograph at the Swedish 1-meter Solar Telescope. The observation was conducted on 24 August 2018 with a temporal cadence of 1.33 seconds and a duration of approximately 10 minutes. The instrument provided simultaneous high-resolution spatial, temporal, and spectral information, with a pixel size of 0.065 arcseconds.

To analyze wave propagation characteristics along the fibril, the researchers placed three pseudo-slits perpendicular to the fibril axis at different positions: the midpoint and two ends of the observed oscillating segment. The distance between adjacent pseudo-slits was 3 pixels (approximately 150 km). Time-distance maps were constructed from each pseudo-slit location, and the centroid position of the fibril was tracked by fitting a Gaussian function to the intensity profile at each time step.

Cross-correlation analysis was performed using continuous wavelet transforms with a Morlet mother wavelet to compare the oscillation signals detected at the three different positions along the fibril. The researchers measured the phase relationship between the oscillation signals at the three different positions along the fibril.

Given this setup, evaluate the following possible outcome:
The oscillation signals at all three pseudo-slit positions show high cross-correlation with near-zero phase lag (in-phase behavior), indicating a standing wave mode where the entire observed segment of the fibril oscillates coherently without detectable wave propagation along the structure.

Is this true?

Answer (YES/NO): NO